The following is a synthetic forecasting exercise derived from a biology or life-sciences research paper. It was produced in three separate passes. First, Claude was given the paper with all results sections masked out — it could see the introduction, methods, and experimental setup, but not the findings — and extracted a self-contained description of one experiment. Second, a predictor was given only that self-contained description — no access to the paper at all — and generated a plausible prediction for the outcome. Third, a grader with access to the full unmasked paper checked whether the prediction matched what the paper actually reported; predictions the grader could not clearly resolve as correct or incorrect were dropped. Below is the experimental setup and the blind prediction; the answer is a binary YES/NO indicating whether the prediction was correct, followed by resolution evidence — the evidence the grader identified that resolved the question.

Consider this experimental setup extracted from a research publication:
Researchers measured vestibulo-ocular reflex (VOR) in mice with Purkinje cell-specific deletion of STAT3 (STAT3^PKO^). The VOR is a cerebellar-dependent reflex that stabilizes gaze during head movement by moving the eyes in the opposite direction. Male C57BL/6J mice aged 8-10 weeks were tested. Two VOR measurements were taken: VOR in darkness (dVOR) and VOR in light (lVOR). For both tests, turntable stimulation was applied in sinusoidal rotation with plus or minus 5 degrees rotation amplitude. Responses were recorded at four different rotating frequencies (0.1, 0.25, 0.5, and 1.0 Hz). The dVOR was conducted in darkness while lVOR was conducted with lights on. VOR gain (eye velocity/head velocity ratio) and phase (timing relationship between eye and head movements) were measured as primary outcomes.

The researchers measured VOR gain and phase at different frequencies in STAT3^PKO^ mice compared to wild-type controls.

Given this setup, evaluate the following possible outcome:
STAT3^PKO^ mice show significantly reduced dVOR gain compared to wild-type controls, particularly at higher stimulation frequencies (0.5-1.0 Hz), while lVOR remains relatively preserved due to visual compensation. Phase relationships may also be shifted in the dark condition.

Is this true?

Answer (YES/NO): NO